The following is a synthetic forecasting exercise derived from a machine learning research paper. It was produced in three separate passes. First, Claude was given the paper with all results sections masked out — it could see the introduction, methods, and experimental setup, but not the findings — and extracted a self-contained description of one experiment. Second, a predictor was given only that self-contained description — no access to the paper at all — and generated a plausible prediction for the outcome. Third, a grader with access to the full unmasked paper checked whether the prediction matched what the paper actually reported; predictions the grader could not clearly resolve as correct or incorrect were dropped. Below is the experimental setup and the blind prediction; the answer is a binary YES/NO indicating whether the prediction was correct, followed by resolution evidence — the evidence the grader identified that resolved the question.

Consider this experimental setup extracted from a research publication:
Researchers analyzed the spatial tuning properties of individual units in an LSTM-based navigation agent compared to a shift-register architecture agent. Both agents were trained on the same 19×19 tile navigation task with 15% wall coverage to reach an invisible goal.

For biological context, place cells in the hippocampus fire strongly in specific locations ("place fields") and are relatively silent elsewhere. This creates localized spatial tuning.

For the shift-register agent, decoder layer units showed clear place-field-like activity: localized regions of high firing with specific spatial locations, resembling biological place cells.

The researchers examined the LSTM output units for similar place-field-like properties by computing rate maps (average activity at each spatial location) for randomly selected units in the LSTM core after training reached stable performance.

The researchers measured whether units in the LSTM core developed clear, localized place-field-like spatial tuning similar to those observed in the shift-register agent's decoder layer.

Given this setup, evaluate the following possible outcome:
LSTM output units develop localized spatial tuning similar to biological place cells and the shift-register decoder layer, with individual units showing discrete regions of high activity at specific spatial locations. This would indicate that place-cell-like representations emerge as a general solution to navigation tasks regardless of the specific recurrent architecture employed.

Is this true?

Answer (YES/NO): NO